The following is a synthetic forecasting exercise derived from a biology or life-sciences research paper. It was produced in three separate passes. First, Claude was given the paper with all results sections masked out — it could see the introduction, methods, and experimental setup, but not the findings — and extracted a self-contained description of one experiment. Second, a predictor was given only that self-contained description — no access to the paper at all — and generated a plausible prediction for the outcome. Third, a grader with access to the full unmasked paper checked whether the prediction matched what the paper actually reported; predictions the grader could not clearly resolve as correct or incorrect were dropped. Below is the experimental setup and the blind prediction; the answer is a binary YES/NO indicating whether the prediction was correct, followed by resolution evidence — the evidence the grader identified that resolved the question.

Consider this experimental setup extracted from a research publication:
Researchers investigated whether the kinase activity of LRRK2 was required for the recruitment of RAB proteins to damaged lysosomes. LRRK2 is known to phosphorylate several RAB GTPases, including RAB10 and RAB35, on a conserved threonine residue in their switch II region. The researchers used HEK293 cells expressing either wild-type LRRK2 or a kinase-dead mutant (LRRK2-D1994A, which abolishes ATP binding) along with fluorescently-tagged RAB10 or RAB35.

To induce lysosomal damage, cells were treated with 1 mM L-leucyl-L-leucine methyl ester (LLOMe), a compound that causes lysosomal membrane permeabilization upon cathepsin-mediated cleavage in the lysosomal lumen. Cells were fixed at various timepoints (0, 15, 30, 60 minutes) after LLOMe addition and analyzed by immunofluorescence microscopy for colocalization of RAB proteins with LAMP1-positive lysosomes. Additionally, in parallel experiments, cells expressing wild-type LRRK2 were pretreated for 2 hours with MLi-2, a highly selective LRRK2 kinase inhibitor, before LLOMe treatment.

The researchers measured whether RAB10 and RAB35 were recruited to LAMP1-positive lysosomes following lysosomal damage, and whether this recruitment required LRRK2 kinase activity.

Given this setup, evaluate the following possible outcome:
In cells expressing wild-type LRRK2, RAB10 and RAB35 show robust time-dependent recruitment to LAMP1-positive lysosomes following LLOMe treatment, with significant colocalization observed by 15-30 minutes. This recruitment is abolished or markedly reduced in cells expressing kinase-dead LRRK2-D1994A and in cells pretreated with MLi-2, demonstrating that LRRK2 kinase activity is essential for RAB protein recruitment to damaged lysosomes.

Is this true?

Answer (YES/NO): NO